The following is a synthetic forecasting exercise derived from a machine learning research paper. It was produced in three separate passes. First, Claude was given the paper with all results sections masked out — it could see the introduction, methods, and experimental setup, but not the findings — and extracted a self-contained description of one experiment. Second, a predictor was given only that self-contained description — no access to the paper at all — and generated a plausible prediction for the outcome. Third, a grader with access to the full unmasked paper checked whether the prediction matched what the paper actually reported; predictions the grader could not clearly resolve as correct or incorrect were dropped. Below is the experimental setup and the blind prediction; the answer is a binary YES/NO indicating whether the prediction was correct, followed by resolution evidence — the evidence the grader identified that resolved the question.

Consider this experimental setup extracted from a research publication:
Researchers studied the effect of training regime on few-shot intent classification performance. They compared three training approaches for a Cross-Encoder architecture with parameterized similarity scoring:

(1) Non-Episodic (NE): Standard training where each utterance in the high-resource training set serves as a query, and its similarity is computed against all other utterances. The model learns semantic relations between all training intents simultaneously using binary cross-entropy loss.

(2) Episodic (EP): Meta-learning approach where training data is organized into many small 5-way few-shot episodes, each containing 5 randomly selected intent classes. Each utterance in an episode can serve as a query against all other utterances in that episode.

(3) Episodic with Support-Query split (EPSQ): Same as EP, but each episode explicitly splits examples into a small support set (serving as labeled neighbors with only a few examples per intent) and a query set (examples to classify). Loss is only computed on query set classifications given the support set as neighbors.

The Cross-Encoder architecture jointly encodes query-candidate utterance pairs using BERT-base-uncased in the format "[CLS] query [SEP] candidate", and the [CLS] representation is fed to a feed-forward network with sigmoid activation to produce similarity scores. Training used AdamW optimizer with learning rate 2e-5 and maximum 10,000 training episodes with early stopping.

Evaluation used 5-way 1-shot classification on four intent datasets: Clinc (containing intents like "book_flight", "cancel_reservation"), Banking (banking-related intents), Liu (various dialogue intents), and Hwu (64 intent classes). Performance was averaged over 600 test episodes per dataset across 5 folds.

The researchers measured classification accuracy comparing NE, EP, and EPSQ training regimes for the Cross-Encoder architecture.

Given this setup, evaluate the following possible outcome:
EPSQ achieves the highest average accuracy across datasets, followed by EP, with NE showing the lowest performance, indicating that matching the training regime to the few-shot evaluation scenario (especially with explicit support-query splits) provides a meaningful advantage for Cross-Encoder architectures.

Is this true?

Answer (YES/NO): NO